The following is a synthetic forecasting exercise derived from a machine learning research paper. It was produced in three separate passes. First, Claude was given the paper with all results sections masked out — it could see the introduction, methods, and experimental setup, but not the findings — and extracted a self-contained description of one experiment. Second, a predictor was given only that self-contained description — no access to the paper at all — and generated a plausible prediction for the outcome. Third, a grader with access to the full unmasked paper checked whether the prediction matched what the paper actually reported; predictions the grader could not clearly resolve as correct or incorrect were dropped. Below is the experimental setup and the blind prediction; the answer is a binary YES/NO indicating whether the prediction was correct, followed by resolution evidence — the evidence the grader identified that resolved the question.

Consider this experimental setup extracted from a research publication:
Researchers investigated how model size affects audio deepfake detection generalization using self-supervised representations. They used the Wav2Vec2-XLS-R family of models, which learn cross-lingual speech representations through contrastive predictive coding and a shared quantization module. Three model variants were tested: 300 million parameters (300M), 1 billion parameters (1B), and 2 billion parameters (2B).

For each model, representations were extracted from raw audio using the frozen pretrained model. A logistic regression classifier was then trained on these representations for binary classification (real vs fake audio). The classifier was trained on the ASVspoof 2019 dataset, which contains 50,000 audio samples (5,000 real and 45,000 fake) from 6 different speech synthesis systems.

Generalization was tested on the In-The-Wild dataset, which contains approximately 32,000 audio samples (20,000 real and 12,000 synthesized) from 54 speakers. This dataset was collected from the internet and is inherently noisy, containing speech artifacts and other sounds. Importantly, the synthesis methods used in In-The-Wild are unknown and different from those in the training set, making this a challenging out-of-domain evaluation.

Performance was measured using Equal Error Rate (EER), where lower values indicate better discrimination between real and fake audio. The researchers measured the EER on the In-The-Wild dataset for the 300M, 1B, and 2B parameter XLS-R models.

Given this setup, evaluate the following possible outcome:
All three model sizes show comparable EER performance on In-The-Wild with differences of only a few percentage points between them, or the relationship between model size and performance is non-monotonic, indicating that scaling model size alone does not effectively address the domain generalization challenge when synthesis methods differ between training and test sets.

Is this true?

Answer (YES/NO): NO